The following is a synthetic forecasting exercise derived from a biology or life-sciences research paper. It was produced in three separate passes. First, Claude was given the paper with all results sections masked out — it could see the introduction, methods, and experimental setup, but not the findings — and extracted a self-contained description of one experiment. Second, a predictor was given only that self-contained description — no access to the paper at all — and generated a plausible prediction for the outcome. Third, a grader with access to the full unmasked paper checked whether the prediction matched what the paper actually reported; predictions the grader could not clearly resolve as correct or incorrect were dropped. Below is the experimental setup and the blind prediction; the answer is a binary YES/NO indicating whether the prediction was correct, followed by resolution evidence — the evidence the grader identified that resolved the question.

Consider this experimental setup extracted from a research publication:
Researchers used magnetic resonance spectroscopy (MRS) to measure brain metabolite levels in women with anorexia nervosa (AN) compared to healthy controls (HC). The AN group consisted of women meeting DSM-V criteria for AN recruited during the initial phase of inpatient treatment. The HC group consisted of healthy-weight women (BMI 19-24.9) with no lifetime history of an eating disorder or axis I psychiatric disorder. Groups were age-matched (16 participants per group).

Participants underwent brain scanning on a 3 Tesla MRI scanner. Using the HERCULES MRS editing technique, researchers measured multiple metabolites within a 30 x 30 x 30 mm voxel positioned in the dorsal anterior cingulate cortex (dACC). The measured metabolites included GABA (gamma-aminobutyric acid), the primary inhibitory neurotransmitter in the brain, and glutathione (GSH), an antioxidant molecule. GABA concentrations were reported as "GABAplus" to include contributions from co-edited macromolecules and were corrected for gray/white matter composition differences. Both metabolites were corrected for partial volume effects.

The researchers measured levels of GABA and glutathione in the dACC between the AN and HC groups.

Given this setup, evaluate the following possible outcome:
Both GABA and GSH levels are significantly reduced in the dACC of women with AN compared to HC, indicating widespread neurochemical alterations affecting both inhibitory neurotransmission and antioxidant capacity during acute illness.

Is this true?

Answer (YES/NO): NO